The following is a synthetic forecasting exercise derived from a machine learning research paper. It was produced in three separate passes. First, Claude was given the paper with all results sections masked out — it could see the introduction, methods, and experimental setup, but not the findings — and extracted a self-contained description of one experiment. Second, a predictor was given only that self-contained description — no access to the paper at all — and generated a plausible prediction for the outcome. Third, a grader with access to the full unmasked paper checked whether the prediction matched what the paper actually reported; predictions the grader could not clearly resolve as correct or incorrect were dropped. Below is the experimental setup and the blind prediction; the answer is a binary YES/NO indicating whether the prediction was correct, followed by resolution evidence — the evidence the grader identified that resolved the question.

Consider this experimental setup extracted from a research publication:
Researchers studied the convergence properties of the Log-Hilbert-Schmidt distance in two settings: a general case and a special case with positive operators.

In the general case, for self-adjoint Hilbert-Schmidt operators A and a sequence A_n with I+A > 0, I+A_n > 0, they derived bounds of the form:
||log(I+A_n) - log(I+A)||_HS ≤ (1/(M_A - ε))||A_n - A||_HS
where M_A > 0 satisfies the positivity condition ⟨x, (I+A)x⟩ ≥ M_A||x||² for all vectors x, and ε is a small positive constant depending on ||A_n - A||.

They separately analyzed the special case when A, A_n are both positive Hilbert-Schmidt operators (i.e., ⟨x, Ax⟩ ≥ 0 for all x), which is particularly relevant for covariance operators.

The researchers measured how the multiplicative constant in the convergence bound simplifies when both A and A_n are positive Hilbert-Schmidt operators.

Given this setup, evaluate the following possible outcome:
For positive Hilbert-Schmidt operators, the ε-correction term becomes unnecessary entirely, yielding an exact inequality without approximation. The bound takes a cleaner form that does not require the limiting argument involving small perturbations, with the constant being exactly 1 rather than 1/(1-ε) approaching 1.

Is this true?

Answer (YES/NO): YES